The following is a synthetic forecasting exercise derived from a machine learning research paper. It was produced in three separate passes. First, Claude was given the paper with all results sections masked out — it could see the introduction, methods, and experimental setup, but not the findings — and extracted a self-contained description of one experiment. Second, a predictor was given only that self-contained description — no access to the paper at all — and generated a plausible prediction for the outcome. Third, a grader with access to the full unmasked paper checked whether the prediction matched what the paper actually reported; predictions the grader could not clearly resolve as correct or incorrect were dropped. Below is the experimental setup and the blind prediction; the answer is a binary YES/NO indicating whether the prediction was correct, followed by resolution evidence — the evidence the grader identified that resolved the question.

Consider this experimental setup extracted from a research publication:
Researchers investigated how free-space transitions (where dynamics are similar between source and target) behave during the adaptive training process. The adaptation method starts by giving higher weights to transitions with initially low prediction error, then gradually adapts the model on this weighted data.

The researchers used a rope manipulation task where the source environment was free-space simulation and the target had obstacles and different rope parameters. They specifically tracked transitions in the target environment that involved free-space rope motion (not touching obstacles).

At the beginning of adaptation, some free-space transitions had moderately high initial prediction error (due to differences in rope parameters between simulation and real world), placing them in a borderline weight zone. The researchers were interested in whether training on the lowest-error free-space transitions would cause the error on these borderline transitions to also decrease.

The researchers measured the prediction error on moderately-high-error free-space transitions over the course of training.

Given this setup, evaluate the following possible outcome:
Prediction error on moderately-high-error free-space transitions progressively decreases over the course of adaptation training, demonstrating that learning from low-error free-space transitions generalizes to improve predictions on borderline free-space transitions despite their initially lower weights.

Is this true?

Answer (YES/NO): YES